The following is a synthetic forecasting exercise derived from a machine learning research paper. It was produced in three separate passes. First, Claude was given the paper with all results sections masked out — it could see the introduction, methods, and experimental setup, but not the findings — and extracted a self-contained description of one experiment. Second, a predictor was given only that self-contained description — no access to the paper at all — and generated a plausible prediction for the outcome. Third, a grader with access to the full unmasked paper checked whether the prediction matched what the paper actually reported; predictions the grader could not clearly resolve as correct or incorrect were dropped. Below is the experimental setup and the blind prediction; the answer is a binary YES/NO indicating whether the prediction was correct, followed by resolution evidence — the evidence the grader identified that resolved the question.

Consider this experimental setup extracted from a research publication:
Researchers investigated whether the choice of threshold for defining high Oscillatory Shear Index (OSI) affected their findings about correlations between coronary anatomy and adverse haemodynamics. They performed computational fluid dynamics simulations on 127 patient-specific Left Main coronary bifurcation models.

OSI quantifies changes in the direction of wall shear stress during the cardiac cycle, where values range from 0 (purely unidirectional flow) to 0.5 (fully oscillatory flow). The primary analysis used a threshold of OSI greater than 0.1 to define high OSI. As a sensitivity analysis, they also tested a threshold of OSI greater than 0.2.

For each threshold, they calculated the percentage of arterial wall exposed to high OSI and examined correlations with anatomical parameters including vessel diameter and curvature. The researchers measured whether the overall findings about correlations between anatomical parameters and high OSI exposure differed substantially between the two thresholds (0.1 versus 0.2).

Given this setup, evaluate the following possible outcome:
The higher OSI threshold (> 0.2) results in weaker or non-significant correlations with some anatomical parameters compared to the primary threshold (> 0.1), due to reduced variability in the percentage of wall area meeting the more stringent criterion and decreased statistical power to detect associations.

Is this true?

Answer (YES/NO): NO